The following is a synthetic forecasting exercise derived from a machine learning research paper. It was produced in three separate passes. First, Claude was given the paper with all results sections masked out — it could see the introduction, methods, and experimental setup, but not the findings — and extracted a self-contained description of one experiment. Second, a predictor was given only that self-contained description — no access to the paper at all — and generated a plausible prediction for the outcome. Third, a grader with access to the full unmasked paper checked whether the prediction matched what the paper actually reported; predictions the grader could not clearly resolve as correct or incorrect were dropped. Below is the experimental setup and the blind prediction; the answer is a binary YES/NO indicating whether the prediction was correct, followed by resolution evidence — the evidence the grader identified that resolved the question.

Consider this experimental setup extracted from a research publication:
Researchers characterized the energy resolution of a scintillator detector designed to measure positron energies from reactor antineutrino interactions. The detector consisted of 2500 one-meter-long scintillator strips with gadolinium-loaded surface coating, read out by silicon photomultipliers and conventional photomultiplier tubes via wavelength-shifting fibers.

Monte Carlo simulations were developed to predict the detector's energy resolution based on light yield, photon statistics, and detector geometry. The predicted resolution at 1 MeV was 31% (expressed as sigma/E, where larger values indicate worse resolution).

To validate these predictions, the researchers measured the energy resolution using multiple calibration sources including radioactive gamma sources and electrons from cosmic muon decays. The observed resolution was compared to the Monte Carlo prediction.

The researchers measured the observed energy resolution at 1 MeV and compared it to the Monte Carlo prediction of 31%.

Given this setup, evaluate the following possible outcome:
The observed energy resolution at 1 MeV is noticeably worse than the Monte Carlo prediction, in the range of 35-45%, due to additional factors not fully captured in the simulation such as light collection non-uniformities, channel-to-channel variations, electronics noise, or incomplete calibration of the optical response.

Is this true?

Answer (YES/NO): NO